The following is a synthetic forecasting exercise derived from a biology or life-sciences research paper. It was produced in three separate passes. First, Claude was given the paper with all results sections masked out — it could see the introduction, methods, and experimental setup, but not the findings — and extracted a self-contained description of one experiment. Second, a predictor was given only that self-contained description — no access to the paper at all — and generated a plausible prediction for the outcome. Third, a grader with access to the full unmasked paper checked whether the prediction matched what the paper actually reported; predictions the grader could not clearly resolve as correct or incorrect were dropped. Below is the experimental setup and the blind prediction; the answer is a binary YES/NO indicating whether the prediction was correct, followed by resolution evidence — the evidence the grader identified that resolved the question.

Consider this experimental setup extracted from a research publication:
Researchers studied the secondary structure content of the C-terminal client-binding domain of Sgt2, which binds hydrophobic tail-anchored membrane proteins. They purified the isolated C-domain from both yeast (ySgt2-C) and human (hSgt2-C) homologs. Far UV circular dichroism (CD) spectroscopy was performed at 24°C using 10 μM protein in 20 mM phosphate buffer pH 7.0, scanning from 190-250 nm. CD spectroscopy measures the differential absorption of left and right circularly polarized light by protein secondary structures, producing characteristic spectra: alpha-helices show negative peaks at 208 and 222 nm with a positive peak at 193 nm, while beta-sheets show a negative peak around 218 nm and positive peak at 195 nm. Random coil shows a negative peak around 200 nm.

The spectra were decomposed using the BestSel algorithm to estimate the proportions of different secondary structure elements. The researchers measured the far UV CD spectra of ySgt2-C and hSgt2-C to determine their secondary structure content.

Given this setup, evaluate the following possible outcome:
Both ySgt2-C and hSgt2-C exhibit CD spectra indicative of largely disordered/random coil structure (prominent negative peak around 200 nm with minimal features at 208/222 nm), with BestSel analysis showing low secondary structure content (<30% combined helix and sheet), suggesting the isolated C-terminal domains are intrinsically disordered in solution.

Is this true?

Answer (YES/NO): NO